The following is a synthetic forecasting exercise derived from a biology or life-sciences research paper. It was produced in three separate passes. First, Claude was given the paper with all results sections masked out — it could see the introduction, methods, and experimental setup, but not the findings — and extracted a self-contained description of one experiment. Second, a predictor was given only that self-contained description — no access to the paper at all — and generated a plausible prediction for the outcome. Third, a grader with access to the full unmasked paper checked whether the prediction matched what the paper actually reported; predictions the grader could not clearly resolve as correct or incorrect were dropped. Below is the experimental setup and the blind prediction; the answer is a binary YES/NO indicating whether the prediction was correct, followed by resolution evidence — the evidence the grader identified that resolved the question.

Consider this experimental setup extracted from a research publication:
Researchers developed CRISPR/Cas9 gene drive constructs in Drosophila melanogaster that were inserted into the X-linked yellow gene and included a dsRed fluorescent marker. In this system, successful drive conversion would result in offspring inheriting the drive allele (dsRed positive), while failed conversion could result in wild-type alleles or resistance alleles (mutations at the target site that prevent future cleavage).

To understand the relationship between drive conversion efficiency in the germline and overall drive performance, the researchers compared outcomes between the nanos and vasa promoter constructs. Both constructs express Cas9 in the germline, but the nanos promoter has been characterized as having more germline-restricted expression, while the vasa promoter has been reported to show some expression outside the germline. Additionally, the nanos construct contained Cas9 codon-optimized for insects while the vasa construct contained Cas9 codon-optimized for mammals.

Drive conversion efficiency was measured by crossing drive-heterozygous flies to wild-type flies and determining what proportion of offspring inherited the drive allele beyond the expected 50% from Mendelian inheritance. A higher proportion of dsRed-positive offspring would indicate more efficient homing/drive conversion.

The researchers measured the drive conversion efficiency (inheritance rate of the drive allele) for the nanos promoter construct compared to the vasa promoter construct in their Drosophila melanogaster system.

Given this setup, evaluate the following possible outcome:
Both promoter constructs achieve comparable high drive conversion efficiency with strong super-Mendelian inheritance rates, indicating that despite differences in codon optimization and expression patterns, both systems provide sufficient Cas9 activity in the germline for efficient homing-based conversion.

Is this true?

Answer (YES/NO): NO